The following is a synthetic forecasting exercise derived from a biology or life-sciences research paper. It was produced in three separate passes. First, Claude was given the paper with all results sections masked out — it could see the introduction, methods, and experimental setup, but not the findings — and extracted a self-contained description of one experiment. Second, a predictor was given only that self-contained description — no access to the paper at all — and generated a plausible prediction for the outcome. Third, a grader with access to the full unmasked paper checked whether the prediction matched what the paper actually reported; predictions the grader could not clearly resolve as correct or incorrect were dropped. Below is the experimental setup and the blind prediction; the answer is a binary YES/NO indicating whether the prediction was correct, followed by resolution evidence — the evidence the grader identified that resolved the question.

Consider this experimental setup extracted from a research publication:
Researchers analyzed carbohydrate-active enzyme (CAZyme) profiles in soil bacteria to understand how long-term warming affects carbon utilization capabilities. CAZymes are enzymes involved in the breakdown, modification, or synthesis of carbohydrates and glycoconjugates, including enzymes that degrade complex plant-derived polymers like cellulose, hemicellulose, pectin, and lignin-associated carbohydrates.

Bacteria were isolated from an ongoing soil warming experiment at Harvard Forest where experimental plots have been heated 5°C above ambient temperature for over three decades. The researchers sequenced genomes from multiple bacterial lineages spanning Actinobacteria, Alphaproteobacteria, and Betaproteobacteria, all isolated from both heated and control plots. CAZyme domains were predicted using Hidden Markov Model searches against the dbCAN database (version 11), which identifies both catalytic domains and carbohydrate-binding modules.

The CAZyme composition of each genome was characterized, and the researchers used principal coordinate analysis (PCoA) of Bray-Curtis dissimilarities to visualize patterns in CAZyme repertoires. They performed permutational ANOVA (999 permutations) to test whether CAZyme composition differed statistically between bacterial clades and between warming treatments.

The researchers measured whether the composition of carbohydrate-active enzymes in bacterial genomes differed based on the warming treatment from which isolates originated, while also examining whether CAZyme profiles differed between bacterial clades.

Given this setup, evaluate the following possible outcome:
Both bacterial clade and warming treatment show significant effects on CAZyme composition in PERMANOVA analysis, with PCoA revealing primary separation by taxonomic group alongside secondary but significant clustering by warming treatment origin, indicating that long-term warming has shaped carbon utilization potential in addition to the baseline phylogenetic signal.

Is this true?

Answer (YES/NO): NO